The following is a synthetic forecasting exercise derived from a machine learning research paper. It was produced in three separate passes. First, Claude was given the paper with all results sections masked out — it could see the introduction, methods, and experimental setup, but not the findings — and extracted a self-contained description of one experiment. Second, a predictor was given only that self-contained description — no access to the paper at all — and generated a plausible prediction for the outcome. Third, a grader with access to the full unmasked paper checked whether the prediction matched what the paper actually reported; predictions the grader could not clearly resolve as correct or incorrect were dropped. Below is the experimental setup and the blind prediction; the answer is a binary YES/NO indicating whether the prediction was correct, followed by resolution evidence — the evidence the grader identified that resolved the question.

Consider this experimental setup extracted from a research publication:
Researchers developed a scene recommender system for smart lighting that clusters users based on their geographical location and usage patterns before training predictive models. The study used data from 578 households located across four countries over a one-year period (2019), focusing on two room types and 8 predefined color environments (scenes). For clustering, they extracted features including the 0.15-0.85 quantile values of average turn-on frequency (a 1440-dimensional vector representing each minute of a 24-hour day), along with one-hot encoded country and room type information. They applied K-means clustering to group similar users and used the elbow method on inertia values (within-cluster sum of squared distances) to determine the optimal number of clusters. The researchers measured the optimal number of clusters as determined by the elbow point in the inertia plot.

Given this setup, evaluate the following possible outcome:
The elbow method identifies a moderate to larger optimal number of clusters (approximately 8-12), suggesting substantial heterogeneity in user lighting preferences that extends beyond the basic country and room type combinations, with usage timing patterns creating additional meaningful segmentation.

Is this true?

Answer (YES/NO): NO